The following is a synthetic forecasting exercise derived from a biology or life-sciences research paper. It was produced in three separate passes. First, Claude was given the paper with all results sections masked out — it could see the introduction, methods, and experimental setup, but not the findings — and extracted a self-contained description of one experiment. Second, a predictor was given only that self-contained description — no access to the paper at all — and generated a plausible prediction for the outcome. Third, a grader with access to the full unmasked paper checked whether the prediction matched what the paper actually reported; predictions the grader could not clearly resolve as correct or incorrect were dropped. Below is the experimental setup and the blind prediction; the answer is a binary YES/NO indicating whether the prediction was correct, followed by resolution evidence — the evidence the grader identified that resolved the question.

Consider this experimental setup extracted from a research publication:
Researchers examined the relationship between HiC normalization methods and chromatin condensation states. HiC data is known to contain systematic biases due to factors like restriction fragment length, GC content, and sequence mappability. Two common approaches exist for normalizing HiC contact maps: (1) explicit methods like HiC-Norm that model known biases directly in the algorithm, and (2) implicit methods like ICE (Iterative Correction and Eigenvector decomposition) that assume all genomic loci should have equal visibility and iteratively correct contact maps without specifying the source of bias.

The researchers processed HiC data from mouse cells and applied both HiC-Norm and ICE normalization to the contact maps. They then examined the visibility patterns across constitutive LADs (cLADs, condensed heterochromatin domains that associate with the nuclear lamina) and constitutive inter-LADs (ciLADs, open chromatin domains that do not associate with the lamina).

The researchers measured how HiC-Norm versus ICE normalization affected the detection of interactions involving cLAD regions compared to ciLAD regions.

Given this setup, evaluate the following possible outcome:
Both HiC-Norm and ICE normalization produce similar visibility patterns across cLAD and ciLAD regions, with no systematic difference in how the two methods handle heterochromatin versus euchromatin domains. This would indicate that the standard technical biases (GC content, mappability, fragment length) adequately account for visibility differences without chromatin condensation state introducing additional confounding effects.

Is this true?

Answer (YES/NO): NO